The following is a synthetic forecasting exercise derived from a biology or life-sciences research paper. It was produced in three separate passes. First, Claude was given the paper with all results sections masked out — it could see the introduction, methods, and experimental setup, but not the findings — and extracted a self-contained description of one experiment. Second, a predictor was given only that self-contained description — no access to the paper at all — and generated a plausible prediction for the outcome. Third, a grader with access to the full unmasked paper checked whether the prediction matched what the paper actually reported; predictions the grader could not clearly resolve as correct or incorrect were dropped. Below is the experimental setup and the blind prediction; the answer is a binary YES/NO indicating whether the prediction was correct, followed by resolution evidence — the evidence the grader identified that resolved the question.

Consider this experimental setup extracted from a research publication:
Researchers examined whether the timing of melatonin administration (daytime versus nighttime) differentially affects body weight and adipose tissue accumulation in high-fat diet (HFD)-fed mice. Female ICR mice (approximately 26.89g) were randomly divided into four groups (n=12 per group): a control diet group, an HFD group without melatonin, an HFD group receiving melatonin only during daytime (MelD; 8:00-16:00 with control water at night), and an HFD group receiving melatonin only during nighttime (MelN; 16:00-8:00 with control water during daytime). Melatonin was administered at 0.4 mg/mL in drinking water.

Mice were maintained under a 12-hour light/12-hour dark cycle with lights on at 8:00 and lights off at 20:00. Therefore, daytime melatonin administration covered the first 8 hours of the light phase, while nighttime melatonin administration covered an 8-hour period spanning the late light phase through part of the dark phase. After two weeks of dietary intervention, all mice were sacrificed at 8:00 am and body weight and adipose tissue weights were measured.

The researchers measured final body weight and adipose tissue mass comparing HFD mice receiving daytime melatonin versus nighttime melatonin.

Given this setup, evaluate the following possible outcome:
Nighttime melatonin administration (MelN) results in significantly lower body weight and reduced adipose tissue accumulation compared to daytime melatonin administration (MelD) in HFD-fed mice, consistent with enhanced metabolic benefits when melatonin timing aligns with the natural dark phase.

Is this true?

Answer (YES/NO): NO